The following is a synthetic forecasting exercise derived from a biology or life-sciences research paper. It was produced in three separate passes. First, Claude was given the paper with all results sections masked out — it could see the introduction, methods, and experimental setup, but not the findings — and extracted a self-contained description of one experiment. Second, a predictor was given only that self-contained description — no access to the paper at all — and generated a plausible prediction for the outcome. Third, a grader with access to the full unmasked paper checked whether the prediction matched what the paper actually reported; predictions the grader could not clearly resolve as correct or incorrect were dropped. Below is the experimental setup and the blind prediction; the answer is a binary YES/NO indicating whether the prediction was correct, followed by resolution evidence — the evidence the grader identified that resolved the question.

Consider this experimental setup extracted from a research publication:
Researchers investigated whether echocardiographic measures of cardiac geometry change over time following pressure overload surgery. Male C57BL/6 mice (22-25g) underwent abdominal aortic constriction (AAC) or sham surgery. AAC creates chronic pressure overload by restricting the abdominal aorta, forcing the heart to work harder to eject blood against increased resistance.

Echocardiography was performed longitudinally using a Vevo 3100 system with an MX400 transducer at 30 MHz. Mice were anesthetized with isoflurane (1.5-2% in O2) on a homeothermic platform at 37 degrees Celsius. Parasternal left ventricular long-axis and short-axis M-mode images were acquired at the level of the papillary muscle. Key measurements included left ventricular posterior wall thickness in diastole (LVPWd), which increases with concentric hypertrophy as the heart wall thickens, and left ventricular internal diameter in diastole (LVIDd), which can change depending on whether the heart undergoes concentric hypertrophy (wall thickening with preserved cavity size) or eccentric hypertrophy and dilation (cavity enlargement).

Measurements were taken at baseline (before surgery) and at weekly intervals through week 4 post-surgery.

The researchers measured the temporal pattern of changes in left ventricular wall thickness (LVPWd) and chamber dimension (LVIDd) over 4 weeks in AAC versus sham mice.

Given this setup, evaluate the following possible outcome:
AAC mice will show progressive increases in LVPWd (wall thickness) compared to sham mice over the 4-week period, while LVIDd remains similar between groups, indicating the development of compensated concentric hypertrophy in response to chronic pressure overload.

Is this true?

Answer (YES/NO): NO